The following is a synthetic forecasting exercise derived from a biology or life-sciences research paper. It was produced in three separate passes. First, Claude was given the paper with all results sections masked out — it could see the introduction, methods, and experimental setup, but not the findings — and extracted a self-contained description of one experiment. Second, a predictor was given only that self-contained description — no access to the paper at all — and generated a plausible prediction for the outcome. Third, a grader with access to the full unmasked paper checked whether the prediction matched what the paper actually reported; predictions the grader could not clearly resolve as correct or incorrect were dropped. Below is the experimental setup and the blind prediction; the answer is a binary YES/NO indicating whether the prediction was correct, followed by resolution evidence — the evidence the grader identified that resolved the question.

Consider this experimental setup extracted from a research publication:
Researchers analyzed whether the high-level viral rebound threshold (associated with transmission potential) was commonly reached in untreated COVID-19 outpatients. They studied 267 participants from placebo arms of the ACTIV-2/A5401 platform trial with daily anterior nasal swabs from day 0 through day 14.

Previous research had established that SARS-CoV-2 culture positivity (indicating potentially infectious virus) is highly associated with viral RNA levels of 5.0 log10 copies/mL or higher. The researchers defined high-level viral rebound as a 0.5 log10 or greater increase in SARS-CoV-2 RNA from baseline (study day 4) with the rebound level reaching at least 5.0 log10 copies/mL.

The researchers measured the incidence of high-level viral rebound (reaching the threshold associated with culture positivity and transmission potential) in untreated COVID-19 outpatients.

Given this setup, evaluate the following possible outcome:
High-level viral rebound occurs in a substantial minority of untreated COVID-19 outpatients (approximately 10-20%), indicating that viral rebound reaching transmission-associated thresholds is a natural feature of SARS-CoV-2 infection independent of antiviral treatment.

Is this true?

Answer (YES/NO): NO